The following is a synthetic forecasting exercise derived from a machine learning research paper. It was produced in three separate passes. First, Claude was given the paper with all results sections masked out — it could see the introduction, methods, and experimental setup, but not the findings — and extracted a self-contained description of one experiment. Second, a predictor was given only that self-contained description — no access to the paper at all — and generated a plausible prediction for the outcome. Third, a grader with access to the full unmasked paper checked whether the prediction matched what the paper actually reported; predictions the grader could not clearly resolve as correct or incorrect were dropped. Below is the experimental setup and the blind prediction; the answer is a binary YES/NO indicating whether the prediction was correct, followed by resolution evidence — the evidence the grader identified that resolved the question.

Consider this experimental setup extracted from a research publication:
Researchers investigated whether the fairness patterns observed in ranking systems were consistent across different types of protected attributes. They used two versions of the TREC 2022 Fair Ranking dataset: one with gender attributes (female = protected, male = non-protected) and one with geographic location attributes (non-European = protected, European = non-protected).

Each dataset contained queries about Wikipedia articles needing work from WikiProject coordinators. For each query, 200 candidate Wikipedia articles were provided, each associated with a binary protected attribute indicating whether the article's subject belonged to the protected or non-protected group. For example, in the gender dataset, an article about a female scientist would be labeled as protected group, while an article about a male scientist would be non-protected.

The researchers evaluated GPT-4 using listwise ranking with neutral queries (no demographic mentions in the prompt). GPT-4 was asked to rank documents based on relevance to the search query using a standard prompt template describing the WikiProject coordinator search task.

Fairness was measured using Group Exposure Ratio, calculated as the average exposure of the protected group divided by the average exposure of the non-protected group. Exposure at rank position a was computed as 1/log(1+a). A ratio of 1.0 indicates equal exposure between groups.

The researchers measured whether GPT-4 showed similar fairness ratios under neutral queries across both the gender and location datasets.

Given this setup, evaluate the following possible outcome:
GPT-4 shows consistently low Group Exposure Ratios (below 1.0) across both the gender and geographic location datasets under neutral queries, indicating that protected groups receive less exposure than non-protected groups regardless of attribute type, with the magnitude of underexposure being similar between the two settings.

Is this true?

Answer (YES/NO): NO